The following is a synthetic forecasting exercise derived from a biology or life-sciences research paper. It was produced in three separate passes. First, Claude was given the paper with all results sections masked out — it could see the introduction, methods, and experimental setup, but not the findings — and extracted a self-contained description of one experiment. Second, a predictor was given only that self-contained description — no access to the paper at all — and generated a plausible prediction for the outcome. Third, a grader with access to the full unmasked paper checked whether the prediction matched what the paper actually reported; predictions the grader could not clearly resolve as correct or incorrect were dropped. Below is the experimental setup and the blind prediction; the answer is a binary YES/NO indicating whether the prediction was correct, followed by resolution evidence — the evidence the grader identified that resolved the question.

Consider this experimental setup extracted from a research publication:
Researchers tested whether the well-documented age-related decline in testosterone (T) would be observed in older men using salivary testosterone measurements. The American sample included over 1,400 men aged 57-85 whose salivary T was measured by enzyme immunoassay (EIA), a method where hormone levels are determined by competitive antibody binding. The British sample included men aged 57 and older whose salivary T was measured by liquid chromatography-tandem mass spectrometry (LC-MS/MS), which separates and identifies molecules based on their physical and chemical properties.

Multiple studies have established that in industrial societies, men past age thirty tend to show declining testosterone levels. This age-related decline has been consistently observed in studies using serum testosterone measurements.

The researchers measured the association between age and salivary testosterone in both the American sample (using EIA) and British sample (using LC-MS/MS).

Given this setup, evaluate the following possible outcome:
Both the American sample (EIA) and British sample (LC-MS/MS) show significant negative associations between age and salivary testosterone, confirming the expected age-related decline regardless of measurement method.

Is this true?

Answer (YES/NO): NO